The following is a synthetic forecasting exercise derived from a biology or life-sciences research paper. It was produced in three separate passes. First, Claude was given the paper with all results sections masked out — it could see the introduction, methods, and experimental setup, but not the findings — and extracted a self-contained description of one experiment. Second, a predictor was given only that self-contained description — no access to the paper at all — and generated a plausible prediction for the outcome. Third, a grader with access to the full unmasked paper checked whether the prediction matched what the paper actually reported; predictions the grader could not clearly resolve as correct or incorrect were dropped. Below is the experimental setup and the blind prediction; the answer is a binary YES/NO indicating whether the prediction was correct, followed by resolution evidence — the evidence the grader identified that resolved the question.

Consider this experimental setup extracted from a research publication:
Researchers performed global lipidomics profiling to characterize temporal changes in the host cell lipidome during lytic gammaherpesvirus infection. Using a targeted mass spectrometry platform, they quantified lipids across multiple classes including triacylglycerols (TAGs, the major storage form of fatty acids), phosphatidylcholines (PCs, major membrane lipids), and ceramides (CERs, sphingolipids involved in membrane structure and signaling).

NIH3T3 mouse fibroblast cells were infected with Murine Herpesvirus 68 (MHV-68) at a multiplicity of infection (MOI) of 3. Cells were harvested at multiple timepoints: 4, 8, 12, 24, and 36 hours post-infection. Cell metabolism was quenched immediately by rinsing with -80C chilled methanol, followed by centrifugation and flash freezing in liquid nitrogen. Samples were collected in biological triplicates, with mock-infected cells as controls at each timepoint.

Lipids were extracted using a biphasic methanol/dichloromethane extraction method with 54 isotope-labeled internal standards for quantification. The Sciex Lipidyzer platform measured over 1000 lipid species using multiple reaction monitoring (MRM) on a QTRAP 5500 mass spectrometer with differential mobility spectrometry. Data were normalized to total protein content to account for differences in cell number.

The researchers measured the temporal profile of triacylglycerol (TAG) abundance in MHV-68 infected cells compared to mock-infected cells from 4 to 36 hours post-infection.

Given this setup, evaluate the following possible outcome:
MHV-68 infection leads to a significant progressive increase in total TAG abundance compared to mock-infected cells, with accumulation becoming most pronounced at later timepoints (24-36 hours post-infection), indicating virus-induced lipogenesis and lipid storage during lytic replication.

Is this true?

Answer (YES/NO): NO